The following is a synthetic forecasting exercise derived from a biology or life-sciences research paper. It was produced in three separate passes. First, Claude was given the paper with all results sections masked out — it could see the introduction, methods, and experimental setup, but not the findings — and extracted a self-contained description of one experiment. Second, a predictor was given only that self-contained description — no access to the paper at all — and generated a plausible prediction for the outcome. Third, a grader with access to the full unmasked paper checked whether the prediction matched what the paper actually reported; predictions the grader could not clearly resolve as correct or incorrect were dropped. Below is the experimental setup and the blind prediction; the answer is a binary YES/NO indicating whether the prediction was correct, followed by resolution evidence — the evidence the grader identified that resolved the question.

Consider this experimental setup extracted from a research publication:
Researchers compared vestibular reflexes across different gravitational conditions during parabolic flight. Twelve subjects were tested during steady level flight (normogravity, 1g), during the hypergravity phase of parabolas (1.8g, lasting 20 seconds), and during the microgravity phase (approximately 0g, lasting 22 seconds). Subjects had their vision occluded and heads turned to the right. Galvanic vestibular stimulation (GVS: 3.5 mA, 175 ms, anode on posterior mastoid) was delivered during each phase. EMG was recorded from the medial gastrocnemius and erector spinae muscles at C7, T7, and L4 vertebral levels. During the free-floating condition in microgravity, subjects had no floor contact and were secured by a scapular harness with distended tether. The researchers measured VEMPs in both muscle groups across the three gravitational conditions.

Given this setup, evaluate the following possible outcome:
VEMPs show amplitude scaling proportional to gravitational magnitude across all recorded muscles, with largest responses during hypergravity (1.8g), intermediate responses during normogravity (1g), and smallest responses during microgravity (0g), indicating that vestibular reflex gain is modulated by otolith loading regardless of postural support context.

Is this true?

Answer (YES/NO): NO